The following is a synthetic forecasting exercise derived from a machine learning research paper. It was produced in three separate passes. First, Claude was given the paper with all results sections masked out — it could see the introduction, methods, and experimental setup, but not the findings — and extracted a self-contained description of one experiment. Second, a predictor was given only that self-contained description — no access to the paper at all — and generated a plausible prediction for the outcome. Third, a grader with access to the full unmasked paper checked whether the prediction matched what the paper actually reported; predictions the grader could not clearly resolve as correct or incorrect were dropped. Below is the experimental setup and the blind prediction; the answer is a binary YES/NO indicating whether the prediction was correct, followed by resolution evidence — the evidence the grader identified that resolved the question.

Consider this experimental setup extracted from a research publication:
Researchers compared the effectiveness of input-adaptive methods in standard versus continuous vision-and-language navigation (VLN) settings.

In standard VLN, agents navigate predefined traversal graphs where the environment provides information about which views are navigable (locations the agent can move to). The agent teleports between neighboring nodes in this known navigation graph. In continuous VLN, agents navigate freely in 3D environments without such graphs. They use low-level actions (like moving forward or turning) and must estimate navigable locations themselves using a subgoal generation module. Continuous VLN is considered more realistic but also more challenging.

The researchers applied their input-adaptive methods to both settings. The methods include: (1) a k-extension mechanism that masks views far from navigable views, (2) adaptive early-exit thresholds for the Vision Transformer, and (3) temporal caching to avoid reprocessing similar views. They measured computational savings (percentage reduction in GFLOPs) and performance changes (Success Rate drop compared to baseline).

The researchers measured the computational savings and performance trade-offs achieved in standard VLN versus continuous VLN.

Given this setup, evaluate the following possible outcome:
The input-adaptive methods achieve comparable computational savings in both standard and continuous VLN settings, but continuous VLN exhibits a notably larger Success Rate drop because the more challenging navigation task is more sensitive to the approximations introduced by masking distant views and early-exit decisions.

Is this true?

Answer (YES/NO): NO